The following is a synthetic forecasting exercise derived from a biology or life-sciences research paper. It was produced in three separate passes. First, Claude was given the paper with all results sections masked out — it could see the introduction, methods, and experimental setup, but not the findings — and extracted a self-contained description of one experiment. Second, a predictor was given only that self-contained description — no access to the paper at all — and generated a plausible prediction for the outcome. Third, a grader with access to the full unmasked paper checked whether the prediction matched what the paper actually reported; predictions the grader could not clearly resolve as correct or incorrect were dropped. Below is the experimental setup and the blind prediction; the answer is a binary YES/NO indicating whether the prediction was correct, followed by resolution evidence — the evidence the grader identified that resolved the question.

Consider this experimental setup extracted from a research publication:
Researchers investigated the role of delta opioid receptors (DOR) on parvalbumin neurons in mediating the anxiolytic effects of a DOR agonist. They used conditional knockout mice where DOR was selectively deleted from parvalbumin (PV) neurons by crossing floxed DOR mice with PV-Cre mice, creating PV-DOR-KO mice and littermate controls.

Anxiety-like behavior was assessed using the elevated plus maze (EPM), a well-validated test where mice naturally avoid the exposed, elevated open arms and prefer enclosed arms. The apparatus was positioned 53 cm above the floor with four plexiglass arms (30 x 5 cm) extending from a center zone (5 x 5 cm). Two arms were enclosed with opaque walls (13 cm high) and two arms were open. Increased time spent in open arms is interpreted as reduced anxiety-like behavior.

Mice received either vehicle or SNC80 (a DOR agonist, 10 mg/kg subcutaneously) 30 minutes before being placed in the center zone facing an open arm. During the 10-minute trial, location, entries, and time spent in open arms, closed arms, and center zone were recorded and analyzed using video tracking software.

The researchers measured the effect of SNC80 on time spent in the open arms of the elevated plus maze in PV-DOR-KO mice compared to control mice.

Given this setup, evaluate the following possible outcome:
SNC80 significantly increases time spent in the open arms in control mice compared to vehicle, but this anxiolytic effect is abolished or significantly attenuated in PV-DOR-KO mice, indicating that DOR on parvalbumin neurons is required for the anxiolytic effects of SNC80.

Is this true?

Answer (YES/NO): YES